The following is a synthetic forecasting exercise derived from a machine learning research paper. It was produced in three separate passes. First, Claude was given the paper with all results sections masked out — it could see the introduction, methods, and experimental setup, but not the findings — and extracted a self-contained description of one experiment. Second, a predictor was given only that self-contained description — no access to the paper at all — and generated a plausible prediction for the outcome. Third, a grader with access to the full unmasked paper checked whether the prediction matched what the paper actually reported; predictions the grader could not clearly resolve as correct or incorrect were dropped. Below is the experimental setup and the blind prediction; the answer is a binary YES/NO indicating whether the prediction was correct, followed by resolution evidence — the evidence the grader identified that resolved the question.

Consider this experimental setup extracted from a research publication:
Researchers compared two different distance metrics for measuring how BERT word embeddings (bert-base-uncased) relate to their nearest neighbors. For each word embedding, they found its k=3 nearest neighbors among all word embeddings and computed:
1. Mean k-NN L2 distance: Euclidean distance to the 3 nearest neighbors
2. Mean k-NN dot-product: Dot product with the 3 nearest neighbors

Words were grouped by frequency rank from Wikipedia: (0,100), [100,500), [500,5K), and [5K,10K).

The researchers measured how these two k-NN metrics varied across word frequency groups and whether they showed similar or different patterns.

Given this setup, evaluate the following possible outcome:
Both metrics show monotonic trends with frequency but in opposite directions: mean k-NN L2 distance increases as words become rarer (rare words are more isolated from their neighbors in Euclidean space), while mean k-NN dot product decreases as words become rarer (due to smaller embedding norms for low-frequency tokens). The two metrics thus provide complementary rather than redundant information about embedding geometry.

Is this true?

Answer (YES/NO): NO